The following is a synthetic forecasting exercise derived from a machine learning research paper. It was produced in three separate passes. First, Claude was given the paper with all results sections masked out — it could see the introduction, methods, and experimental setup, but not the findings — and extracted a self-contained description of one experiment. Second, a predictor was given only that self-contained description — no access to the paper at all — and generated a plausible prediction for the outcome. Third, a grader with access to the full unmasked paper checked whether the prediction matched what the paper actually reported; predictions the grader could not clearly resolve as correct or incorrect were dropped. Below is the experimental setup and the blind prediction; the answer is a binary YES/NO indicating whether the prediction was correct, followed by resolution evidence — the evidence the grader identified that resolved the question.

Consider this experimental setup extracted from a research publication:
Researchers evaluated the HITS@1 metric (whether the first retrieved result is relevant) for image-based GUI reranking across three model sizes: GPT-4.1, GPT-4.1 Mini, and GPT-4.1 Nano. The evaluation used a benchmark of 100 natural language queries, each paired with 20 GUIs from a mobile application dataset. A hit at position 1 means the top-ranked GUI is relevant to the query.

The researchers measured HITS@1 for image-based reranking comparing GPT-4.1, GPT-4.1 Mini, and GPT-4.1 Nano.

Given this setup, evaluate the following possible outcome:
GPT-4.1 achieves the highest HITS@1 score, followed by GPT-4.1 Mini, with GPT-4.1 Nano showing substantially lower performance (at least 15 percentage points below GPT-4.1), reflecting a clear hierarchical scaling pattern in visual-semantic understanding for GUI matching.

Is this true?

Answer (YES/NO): NO